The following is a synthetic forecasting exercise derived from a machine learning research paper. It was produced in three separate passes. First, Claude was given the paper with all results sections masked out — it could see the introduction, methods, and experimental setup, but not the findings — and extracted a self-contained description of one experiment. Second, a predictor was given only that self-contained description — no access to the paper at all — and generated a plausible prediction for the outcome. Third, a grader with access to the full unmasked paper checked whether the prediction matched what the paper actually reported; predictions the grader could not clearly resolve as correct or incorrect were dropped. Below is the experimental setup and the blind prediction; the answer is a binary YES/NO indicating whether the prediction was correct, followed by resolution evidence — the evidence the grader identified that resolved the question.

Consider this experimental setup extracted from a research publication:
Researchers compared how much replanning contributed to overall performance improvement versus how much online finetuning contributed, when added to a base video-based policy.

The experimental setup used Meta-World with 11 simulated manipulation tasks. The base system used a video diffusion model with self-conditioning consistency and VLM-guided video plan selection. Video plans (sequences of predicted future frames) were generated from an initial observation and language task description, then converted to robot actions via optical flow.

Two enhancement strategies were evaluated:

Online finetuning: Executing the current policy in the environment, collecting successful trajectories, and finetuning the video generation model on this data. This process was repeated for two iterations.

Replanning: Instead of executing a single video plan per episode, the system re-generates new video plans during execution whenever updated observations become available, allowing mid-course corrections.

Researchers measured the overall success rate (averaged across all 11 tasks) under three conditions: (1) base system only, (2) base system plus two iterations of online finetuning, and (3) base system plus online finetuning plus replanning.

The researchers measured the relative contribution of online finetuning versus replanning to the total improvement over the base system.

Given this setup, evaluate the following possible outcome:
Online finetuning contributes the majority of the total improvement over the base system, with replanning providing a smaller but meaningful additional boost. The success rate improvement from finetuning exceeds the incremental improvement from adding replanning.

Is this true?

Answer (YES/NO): NO